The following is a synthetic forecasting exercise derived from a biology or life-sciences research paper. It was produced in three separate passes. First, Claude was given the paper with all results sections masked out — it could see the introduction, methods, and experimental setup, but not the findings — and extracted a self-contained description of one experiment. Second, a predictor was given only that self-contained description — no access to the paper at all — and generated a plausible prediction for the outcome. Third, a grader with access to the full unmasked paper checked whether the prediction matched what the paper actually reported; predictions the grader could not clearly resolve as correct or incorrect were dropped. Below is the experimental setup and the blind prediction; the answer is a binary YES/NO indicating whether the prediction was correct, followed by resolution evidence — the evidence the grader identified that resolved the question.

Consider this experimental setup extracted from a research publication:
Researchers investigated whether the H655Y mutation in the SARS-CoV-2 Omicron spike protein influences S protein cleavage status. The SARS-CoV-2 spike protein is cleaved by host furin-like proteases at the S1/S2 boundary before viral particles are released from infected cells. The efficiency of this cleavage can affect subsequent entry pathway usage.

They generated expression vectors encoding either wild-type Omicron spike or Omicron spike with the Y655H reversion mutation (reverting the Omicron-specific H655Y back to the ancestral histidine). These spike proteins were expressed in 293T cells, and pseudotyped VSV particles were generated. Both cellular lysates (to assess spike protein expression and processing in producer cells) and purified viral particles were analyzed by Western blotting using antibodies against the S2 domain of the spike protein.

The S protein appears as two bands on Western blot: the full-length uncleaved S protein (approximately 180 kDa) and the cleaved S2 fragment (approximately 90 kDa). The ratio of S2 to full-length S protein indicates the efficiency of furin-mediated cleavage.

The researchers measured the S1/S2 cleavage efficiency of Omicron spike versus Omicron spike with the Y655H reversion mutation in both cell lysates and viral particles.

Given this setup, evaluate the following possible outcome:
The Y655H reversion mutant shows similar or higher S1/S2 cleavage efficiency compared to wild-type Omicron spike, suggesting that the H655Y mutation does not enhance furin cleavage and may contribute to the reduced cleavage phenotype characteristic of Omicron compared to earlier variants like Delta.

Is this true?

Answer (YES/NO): NO